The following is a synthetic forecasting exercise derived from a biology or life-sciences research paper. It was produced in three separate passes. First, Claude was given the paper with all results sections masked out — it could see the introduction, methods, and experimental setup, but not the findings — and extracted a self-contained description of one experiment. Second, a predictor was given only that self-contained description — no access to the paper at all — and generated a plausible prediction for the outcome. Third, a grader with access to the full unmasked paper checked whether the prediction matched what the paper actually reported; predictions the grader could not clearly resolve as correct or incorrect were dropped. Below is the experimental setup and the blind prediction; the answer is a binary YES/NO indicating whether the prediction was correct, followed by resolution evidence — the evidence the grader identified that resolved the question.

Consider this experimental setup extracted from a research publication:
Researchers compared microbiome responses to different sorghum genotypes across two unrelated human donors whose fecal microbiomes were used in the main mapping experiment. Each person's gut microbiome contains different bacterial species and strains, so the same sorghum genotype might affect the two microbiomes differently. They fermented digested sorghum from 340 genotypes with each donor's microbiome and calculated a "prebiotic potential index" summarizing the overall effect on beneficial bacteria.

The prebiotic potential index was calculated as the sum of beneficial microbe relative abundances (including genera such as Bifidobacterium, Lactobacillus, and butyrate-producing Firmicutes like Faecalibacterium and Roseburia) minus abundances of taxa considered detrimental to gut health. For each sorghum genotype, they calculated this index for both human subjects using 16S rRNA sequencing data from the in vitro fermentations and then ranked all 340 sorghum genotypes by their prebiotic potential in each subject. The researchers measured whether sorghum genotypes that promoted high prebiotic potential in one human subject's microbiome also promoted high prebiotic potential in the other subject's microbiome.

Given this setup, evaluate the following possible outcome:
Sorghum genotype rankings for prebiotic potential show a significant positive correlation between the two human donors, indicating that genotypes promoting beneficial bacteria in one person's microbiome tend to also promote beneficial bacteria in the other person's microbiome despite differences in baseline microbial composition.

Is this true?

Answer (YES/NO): YES